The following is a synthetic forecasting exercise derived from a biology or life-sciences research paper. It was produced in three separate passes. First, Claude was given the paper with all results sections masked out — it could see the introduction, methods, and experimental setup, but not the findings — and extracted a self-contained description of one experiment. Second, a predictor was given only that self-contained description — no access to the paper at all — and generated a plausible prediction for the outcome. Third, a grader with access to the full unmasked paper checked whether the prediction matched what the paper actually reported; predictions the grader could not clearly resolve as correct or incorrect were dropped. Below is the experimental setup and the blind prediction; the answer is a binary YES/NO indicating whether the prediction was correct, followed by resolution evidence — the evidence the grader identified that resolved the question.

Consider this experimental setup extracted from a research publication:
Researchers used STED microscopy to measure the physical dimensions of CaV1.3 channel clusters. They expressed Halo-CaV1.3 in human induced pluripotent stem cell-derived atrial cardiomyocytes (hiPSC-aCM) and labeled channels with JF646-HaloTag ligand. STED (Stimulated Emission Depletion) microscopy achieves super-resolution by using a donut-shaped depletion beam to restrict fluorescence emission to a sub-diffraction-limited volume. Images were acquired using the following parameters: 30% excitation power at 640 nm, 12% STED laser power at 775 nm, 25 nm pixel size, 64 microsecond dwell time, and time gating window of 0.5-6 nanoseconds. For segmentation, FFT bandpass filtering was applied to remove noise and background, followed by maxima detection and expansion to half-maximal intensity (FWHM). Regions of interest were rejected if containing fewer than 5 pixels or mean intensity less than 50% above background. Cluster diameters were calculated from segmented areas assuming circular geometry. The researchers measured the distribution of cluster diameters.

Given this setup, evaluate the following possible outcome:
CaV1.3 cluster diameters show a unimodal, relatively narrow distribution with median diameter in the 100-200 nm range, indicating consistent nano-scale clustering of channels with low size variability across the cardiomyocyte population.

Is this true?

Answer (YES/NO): YES